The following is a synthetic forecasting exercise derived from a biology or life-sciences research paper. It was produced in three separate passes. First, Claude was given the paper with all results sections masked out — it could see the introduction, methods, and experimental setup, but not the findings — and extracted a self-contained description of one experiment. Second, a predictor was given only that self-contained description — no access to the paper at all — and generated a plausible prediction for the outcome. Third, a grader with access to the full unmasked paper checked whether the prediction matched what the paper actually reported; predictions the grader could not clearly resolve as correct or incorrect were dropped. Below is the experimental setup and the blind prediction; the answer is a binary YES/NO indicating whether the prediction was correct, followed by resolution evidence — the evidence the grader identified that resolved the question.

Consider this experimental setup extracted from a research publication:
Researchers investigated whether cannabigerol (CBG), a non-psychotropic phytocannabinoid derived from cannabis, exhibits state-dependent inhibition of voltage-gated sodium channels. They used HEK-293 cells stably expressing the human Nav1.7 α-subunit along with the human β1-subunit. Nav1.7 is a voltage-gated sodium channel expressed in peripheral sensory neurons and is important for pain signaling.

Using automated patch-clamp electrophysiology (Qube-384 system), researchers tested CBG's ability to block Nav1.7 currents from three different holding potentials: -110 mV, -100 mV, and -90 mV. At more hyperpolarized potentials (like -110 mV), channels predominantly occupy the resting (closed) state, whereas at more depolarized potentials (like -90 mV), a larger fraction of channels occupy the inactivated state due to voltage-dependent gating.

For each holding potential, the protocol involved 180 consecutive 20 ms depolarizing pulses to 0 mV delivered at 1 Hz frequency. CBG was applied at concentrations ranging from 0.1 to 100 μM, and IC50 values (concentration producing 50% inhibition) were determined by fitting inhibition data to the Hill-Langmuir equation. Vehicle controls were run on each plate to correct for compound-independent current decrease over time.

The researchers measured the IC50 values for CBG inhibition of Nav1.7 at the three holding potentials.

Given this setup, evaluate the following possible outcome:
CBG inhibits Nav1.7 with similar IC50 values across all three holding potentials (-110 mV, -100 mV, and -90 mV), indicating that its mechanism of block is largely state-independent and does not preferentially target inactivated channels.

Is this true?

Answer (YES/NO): NO